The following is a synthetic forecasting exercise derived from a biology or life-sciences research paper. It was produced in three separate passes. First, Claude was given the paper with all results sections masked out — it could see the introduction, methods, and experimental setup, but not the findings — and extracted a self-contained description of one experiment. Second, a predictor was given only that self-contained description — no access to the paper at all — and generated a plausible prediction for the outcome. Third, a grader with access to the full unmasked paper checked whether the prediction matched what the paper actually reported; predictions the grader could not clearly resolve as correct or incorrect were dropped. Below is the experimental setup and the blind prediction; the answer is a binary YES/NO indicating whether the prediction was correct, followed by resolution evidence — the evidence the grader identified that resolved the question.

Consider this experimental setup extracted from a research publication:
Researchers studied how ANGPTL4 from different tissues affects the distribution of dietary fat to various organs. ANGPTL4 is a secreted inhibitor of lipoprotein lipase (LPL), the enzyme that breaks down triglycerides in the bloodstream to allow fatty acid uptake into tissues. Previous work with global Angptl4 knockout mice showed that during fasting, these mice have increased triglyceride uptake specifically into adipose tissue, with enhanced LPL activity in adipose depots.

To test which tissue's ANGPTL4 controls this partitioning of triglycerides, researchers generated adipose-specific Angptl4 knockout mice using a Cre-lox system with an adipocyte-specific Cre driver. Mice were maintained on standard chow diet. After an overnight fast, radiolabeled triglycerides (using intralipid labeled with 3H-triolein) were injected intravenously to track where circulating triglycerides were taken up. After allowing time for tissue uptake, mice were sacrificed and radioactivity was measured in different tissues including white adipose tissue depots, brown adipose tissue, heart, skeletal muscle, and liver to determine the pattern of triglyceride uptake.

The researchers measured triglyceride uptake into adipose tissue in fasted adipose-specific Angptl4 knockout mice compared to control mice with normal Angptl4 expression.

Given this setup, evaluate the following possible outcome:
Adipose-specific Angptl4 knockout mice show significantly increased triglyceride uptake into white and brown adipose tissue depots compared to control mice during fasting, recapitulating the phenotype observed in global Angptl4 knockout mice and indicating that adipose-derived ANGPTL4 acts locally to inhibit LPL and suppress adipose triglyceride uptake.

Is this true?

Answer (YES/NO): YES